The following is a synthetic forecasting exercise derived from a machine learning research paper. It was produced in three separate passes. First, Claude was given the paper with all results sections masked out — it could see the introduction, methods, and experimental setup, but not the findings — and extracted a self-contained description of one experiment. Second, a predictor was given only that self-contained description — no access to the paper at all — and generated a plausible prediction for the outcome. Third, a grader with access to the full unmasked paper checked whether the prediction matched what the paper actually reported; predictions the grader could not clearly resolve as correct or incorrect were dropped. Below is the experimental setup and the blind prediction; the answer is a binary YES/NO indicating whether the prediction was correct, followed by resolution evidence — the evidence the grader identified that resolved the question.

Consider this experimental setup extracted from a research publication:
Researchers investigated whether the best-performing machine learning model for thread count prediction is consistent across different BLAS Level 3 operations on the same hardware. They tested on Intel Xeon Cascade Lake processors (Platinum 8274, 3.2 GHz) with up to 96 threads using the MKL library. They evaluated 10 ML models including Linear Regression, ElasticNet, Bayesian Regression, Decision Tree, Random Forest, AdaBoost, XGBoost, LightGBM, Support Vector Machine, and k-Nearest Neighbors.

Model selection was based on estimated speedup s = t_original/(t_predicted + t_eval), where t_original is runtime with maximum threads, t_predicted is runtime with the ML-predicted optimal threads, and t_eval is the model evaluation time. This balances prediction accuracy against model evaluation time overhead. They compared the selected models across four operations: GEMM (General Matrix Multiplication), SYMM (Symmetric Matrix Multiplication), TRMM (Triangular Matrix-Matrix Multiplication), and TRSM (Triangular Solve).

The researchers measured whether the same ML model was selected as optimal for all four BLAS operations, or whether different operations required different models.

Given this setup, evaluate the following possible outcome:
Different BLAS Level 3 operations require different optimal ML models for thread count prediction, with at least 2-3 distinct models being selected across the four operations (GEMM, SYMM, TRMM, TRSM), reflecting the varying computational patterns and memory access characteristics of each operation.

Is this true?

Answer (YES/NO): YES